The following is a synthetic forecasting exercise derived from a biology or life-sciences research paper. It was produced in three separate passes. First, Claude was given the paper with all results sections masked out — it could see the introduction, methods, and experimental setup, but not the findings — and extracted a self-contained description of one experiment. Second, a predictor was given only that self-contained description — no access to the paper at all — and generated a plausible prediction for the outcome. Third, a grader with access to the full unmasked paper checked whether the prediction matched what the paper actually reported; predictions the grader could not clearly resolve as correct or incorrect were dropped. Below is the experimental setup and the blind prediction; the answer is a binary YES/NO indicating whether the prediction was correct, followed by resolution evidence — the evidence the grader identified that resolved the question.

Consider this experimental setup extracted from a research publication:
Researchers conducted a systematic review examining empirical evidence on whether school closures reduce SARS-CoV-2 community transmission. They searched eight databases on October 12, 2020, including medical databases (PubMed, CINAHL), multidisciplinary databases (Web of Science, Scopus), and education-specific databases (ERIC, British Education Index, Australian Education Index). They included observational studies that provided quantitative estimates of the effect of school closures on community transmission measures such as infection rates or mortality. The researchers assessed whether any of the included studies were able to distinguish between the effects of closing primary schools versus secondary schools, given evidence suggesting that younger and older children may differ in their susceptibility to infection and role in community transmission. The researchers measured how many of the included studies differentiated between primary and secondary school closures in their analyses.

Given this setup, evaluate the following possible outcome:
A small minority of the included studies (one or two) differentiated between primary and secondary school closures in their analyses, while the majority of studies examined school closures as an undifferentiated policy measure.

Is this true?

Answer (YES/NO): NO